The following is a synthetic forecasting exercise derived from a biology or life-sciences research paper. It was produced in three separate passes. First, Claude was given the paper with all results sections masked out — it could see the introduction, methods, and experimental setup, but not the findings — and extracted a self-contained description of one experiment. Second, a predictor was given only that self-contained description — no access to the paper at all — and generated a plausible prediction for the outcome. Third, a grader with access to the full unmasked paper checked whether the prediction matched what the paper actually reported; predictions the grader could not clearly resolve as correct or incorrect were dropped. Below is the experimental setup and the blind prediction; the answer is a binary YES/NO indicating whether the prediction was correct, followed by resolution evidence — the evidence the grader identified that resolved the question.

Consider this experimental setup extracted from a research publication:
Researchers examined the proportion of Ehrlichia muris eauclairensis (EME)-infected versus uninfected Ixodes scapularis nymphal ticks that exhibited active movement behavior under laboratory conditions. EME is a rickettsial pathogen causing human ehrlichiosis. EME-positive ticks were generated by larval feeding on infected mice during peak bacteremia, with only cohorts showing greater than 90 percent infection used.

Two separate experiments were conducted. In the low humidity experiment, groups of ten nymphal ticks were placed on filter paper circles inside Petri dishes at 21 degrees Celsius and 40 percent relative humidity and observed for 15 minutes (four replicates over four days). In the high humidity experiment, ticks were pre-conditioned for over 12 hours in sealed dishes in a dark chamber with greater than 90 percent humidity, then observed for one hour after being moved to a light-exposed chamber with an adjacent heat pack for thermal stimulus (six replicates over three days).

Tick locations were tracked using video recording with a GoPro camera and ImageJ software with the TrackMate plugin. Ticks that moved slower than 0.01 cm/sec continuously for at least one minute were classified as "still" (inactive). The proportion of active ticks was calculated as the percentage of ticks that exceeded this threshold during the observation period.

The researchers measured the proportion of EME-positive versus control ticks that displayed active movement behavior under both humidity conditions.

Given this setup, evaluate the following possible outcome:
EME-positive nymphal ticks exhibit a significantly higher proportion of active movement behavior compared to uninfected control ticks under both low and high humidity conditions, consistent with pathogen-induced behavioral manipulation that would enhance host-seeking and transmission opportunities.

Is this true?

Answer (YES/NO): NO